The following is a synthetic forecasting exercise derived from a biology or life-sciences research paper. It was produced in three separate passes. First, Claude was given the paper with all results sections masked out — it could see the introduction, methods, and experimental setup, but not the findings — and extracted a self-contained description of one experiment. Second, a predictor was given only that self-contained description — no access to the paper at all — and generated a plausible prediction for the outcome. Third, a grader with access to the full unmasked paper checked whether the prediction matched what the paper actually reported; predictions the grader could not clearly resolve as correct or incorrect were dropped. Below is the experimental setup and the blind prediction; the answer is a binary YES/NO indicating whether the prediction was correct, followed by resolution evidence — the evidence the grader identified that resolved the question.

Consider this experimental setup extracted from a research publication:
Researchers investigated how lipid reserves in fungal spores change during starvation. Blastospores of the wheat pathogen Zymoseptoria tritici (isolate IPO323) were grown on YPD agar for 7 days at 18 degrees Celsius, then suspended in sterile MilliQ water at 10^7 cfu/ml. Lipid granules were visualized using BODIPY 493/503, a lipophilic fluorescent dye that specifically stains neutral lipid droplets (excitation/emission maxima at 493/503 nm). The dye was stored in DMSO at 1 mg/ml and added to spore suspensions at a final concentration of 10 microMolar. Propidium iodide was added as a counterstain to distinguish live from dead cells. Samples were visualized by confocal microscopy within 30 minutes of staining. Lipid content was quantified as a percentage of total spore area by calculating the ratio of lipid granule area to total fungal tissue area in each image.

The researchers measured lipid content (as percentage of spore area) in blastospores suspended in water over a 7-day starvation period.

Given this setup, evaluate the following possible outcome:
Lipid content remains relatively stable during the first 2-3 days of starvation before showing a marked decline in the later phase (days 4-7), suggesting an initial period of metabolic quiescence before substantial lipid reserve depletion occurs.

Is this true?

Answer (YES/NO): NO